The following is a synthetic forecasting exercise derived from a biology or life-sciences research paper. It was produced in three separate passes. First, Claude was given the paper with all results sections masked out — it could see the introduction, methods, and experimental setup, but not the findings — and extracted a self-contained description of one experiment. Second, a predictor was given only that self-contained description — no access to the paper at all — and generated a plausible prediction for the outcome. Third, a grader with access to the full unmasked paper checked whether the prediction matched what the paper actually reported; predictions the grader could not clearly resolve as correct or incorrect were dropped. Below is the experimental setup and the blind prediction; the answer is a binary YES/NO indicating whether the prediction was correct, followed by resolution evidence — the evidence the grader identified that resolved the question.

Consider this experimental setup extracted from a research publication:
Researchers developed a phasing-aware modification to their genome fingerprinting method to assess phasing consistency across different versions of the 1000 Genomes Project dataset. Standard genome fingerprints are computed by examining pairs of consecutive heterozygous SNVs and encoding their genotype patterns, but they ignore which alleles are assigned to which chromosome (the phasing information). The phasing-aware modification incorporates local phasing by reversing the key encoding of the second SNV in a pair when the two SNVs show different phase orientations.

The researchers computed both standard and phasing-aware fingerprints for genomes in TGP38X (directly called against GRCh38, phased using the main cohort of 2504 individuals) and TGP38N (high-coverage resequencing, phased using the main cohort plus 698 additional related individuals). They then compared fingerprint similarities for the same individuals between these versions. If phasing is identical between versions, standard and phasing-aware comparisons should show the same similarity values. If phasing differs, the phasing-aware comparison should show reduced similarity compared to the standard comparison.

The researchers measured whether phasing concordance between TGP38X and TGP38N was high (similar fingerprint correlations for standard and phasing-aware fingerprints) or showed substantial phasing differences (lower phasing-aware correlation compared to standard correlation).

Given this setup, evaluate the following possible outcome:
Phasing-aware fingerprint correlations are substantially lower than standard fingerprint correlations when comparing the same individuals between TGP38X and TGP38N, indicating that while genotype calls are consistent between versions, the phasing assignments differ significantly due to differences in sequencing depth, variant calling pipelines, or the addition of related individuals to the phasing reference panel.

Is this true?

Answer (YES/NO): YES